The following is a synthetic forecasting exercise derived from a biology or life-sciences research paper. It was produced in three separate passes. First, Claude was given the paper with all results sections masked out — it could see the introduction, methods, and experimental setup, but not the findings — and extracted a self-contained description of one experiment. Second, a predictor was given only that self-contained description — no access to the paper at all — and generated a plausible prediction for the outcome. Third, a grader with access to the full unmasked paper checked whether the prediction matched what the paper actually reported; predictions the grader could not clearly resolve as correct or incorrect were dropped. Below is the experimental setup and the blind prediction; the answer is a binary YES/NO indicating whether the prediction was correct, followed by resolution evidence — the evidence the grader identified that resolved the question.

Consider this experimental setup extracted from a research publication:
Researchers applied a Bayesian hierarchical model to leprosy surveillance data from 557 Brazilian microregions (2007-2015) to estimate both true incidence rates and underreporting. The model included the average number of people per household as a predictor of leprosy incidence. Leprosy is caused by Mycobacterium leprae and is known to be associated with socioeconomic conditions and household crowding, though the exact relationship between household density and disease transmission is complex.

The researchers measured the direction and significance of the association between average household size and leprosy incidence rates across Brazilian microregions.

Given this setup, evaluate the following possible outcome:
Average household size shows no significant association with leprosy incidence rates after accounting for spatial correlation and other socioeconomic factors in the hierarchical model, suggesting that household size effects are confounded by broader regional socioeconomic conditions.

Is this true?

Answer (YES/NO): NO